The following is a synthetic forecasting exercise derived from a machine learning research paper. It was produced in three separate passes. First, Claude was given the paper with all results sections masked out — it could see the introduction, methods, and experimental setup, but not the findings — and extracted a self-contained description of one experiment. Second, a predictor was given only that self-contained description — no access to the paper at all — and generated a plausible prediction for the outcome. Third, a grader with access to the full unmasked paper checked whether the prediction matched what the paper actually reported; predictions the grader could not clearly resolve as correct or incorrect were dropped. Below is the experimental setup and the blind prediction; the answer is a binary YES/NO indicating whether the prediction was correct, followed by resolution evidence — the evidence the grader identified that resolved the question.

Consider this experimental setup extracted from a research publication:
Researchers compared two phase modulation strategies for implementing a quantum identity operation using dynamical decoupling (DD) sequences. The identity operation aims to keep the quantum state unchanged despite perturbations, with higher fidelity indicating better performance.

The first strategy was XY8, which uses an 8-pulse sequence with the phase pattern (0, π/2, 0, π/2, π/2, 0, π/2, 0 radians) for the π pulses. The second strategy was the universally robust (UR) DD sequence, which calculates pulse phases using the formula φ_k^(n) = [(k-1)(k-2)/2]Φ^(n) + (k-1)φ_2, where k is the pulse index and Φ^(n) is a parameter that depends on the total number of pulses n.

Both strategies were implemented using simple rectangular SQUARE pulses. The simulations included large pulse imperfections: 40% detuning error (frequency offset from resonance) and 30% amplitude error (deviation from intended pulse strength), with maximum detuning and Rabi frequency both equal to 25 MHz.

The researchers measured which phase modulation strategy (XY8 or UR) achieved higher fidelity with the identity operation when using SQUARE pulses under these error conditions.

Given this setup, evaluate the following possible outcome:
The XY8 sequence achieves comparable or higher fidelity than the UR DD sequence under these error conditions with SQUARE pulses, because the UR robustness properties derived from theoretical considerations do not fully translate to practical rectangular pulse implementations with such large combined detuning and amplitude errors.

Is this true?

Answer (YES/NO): NO